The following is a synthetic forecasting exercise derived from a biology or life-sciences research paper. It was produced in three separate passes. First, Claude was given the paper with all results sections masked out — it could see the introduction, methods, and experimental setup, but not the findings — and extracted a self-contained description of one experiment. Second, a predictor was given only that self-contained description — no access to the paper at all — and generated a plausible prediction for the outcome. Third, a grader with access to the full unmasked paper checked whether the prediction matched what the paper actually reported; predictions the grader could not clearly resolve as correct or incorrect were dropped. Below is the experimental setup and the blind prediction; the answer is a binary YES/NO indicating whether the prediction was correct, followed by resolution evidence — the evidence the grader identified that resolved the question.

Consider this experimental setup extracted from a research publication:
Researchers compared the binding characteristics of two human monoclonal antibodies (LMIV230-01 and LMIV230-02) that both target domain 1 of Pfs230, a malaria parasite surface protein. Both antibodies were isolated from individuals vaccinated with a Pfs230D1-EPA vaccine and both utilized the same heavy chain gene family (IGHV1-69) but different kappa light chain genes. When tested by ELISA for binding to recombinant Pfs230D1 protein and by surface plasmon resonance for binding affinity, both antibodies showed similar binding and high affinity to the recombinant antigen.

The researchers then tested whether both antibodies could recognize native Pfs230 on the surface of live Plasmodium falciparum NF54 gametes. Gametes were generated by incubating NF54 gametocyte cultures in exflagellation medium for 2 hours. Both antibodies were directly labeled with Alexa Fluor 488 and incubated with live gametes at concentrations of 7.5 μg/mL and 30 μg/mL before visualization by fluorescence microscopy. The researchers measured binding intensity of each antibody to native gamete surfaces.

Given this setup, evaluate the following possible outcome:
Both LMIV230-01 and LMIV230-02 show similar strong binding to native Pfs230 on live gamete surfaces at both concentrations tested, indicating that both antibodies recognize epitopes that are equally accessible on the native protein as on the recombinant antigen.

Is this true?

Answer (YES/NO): NO